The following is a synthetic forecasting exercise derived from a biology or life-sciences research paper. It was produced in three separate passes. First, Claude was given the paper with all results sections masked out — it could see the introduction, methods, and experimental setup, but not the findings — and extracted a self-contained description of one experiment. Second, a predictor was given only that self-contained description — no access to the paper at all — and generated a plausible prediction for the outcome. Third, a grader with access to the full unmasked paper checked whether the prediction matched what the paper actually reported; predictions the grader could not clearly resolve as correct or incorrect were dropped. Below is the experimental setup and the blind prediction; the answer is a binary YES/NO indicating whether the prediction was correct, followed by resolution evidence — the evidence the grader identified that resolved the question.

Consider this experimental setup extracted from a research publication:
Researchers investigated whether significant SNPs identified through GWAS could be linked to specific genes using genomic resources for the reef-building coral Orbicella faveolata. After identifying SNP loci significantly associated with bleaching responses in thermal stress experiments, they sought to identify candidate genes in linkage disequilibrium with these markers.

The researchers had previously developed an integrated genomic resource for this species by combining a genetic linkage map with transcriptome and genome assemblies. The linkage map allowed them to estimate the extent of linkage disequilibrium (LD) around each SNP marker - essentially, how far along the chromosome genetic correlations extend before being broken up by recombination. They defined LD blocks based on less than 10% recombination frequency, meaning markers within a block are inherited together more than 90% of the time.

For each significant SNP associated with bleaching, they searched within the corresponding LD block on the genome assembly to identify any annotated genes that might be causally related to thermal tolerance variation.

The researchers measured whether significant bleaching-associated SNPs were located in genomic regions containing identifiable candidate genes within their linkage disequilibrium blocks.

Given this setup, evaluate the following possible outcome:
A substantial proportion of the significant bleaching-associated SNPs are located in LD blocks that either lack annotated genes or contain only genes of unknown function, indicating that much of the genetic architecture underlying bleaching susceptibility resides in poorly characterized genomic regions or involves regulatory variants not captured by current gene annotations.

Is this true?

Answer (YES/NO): NO